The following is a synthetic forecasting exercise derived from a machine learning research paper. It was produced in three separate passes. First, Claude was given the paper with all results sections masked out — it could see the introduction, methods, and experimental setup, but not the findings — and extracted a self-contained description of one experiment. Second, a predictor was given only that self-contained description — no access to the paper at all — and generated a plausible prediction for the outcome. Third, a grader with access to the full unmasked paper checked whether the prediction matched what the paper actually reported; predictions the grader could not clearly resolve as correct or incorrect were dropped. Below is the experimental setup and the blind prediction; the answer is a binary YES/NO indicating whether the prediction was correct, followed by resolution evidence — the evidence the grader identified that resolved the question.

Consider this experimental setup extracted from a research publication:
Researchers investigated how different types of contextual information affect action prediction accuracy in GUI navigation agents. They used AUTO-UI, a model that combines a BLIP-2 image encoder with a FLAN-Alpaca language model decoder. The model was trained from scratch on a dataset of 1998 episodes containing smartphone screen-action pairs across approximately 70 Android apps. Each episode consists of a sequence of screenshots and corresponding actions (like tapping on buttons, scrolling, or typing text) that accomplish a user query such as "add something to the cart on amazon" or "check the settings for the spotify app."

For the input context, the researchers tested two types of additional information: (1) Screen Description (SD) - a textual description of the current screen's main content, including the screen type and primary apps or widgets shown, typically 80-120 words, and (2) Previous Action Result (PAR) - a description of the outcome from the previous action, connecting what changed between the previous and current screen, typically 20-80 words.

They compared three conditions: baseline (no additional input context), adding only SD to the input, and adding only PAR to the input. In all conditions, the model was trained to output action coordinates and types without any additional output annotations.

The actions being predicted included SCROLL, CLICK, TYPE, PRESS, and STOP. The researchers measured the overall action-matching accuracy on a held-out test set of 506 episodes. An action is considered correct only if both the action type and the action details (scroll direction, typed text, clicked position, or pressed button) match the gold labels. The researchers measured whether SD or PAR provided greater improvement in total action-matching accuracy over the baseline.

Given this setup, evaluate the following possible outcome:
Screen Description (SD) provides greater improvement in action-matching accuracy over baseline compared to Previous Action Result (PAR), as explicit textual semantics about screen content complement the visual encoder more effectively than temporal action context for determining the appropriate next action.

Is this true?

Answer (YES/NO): NO